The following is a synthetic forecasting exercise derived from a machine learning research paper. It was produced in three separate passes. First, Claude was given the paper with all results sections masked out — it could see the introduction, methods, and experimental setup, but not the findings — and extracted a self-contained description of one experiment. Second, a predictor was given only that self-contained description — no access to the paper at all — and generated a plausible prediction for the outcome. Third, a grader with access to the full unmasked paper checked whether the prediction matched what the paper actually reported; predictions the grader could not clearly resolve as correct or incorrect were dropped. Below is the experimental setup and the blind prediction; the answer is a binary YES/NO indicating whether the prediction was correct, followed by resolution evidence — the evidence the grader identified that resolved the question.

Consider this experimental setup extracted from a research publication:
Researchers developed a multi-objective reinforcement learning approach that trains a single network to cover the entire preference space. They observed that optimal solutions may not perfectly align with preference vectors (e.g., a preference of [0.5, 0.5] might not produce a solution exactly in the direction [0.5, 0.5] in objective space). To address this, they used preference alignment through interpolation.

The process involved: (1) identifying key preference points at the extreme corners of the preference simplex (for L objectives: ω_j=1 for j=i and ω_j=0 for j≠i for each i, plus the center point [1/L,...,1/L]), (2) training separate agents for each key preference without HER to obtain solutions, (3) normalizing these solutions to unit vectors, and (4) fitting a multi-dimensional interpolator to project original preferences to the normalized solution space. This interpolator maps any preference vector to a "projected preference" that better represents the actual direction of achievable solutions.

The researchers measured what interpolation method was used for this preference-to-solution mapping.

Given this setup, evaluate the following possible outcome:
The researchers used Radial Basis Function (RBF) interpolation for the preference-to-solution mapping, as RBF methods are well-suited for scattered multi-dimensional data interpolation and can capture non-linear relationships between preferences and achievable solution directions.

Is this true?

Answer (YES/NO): YES